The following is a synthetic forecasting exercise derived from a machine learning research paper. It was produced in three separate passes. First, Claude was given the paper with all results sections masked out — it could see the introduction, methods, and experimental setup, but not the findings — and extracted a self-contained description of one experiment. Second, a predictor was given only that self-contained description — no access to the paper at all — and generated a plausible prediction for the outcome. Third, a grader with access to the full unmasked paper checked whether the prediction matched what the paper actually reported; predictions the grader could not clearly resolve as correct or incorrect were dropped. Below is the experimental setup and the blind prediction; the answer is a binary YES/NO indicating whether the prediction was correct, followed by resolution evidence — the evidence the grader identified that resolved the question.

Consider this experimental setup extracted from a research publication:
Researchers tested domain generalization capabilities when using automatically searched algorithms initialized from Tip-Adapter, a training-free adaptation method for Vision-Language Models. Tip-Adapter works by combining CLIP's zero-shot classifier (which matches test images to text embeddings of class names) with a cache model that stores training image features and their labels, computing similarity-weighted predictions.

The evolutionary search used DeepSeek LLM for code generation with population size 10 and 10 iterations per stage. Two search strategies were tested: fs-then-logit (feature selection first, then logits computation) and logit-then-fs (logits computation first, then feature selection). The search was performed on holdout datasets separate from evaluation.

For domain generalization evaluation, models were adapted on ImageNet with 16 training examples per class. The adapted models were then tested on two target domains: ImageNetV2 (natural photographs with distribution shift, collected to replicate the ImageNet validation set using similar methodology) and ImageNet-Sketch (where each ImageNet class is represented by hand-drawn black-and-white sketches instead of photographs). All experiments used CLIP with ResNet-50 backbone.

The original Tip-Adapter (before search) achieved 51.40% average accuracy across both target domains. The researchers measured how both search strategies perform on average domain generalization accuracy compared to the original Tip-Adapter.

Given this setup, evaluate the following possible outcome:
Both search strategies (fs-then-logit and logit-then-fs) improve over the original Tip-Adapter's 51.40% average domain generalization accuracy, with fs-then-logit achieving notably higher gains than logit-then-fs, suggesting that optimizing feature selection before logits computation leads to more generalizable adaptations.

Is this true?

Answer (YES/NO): NO